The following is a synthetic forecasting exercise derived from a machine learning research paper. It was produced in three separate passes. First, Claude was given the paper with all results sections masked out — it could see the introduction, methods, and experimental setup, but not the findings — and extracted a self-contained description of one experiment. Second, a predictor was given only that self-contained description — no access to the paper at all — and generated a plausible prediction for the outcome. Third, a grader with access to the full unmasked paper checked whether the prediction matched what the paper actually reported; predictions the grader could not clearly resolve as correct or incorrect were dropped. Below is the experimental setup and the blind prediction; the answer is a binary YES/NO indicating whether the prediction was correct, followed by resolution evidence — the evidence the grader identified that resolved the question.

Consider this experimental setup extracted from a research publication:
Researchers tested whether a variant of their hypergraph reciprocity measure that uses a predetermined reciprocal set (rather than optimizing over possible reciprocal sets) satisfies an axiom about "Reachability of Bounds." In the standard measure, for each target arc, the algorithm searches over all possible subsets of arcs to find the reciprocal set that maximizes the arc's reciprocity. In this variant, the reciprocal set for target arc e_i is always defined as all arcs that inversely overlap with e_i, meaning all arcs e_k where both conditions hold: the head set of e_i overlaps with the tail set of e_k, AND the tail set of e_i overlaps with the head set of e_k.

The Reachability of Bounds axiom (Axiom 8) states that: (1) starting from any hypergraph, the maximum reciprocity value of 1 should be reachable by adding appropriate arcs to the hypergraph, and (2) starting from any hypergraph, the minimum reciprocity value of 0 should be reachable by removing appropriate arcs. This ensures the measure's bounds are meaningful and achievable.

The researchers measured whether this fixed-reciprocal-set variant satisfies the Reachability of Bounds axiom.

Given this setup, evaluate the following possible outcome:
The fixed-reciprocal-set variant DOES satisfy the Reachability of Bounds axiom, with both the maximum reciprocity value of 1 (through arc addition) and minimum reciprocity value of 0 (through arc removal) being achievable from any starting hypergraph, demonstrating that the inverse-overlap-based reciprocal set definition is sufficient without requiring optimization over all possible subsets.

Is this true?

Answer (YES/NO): NO